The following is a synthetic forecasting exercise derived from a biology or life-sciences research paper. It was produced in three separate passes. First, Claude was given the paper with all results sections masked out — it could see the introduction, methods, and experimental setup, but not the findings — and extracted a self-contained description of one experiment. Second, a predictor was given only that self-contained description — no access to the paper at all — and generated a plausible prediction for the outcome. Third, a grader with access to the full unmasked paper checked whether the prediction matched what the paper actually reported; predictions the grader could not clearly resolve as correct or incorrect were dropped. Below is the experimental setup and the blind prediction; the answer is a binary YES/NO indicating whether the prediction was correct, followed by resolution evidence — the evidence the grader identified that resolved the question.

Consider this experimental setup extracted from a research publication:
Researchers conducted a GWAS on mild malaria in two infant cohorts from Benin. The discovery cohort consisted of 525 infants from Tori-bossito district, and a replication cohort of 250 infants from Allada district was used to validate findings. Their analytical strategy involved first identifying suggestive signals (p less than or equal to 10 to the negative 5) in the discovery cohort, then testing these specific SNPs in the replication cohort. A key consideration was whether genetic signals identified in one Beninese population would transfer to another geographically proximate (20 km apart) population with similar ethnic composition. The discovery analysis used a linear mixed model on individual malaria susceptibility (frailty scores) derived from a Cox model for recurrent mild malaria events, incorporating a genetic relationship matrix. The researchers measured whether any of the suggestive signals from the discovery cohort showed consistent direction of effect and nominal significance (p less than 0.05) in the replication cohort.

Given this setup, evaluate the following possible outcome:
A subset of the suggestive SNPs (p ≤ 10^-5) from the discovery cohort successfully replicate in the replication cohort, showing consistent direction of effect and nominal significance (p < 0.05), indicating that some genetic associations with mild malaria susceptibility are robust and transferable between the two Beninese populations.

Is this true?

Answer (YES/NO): YES